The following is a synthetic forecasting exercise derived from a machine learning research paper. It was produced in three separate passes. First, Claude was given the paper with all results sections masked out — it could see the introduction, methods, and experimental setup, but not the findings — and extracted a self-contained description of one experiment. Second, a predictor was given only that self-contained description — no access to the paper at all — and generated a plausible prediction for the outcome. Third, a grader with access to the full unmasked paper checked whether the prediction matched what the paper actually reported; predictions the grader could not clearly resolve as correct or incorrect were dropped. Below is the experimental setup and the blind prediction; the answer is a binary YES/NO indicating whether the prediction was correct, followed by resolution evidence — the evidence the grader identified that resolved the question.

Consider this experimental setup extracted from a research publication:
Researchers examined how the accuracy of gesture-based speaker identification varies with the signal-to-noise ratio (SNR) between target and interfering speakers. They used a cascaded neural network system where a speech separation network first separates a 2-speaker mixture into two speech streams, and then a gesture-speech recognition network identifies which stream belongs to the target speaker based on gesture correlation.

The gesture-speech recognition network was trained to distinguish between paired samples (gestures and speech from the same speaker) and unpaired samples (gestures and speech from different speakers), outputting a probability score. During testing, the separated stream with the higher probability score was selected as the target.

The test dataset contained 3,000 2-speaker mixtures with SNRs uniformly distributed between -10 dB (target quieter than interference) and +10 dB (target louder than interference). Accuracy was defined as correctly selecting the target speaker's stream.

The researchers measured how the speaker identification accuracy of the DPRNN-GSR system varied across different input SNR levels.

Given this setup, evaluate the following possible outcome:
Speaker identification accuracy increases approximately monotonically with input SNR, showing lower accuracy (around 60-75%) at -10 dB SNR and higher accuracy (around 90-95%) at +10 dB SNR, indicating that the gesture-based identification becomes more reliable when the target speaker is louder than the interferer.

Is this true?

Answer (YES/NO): NO